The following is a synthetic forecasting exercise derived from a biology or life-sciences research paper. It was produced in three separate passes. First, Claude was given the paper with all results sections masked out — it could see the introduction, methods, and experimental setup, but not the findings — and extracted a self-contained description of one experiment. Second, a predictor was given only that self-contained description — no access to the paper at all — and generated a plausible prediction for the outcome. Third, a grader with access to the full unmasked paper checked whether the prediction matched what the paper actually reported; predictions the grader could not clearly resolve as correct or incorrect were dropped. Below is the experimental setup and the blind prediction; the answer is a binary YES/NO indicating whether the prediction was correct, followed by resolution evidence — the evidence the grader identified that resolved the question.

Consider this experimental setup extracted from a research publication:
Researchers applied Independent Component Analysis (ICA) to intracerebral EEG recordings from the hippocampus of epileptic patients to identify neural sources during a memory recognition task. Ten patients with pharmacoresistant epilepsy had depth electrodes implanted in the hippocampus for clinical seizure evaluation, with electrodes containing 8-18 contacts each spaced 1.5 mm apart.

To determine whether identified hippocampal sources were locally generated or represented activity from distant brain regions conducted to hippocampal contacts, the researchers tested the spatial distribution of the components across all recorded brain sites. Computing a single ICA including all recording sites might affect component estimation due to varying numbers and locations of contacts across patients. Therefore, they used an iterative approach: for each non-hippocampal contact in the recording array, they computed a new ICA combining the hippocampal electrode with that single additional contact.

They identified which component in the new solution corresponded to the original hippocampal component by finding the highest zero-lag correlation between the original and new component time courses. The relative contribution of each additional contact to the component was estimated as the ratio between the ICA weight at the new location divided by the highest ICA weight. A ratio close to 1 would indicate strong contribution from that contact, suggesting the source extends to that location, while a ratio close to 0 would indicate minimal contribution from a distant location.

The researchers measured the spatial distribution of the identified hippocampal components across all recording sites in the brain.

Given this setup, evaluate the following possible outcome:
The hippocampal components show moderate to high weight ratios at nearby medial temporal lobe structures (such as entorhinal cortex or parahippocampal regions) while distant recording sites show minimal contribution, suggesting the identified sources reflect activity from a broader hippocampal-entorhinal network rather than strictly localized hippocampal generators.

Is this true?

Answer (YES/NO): NO